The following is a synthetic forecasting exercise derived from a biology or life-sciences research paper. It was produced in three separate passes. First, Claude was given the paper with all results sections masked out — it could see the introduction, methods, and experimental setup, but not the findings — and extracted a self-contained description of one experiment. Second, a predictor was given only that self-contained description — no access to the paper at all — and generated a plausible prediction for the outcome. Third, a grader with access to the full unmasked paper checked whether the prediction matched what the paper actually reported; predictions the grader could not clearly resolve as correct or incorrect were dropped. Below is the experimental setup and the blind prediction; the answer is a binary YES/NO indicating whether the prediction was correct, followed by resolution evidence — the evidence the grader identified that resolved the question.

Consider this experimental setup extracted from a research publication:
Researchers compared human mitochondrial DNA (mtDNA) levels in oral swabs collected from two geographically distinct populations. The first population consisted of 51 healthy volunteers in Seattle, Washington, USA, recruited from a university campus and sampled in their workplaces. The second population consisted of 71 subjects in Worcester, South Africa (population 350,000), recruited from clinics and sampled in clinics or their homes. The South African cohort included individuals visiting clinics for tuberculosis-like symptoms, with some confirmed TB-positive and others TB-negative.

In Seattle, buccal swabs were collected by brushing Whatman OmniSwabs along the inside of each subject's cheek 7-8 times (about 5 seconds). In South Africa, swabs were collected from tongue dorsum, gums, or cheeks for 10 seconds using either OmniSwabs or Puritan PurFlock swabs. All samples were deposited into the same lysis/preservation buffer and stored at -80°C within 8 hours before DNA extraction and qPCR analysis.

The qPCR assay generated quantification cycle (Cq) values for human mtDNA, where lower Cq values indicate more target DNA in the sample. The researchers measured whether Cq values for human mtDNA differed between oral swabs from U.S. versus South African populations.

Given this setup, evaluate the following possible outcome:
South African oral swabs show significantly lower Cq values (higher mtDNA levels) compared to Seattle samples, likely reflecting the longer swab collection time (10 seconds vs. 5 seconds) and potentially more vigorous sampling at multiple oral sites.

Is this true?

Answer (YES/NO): YES